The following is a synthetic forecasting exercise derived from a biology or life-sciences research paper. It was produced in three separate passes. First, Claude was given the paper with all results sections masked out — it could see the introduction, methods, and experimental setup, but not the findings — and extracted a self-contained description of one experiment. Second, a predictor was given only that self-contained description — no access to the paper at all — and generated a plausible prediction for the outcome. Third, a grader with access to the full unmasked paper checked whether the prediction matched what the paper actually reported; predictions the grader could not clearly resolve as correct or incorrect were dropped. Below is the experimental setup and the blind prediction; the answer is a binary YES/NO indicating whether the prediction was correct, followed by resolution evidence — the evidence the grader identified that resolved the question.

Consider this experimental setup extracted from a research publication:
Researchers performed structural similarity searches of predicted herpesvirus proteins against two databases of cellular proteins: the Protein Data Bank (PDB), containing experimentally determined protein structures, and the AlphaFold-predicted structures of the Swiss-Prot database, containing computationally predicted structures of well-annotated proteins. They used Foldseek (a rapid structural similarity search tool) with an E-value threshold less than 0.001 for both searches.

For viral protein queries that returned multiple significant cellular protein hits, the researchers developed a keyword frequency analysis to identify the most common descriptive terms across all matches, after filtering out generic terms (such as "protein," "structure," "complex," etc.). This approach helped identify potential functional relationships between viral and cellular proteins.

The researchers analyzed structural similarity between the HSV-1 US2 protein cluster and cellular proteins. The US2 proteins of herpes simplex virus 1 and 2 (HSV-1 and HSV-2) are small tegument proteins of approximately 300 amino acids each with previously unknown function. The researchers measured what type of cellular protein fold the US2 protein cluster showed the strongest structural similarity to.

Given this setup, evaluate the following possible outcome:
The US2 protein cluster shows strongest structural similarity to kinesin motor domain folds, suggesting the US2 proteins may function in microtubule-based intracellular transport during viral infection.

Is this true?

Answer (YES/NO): NO